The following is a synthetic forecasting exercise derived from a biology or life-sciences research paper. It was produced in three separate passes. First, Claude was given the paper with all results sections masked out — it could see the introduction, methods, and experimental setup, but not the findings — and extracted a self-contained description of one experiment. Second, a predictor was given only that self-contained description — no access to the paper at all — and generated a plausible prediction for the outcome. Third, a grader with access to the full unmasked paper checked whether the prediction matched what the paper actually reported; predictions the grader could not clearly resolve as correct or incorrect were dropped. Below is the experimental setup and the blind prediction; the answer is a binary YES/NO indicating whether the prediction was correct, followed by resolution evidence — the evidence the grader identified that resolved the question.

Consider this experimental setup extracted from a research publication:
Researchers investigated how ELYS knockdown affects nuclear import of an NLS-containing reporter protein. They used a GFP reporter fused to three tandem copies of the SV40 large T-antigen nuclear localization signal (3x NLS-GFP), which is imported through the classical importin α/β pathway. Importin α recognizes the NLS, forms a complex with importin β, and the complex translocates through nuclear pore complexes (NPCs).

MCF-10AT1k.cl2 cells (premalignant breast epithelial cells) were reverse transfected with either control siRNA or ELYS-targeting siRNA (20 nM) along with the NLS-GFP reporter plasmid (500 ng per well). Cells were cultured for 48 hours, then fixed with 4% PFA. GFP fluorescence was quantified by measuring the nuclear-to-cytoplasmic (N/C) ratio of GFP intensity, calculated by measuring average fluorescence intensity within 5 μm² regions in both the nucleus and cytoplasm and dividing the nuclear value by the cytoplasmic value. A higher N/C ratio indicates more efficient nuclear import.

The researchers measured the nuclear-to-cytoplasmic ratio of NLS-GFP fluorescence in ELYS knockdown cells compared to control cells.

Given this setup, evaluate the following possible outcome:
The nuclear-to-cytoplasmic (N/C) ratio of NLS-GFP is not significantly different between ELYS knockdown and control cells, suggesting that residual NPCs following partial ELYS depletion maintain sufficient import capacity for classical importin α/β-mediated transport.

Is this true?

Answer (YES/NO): NO